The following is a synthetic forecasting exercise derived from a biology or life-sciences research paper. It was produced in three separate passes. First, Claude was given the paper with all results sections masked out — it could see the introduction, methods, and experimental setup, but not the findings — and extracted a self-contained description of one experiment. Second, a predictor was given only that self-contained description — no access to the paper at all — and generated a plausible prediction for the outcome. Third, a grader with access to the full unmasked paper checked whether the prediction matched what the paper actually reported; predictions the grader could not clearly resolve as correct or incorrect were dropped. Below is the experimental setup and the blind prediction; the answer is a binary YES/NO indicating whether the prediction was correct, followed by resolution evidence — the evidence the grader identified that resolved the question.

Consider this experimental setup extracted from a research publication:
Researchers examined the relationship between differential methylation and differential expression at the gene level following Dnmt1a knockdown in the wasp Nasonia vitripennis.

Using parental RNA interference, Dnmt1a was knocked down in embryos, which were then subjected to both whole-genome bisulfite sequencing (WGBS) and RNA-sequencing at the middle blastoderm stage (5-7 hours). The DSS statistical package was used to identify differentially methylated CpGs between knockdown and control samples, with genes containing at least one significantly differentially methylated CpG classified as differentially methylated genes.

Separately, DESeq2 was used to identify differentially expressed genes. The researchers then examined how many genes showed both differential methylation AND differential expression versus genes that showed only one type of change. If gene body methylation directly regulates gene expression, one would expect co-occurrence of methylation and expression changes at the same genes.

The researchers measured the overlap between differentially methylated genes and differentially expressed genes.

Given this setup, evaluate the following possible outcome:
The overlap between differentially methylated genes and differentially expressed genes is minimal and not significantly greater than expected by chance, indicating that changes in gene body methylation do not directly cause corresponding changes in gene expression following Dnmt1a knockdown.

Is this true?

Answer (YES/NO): NO